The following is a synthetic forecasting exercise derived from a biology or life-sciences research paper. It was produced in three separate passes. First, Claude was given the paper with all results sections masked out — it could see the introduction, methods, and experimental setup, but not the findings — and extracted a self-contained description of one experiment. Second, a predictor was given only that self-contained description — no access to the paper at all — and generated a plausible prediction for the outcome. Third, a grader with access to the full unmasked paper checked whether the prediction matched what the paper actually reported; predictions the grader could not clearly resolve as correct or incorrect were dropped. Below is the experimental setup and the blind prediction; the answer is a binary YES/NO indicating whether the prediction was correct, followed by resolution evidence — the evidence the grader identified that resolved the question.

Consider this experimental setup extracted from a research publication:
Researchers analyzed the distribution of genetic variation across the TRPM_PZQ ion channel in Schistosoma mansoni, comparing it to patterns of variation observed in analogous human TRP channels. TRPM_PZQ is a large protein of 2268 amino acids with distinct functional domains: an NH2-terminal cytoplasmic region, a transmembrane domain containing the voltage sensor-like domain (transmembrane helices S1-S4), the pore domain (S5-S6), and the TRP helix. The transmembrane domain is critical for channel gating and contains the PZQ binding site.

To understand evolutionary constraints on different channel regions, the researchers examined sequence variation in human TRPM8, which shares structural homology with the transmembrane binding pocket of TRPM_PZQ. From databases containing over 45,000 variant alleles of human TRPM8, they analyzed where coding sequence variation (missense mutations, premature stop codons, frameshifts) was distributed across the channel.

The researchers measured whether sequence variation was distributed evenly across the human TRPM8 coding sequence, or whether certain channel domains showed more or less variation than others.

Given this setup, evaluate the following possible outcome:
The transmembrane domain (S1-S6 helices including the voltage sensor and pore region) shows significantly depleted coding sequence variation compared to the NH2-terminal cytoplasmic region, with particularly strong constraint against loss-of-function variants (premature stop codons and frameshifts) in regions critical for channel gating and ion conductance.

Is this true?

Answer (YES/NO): YES